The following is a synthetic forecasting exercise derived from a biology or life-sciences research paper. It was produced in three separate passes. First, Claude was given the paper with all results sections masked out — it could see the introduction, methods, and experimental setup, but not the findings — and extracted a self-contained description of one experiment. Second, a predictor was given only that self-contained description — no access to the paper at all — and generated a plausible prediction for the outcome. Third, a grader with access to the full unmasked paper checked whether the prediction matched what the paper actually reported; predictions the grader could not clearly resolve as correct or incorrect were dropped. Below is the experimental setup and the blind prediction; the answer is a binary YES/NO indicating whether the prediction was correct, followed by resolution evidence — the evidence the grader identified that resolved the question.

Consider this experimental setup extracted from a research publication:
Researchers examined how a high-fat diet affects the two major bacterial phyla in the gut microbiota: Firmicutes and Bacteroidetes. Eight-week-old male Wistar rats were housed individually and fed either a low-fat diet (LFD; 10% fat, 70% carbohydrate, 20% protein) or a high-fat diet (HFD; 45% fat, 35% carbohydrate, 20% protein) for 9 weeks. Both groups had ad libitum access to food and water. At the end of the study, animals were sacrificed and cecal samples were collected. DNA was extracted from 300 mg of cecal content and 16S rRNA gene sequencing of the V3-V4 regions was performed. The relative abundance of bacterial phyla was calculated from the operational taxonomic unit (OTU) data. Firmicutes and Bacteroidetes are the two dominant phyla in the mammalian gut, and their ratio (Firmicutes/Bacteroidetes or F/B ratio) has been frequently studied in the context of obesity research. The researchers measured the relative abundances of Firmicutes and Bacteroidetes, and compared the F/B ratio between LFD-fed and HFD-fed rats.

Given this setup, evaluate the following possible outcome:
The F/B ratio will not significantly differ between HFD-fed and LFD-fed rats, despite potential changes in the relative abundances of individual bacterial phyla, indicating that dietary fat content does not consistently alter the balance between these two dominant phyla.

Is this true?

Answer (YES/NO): NO